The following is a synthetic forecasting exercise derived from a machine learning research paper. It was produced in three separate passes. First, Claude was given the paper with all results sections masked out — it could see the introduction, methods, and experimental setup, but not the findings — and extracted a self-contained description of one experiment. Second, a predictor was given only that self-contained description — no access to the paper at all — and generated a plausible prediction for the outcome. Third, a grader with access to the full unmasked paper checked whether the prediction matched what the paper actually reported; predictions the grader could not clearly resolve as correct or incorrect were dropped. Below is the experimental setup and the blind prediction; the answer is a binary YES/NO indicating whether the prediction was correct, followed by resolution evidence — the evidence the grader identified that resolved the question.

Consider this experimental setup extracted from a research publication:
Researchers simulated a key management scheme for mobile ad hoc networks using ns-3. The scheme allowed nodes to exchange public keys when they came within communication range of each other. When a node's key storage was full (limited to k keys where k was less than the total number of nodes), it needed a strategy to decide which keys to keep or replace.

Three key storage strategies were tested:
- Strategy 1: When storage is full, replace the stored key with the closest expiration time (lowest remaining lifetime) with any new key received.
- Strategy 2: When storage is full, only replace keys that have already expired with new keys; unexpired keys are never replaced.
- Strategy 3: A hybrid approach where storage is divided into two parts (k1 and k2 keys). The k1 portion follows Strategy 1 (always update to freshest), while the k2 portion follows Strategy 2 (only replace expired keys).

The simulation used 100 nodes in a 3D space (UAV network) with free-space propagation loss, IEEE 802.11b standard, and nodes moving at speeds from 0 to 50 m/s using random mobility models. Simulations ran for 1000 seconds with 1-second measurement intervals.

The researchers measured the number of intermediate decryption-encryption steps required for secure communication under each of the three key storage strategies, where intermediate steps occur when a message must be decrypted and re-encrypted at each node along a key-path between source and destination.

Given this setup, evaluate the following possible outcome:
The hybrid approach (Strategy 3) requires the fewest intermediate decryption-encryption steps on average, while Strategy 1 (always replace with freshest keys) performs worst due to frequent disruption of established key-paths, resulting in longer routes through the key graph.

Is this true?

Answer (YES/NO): NO